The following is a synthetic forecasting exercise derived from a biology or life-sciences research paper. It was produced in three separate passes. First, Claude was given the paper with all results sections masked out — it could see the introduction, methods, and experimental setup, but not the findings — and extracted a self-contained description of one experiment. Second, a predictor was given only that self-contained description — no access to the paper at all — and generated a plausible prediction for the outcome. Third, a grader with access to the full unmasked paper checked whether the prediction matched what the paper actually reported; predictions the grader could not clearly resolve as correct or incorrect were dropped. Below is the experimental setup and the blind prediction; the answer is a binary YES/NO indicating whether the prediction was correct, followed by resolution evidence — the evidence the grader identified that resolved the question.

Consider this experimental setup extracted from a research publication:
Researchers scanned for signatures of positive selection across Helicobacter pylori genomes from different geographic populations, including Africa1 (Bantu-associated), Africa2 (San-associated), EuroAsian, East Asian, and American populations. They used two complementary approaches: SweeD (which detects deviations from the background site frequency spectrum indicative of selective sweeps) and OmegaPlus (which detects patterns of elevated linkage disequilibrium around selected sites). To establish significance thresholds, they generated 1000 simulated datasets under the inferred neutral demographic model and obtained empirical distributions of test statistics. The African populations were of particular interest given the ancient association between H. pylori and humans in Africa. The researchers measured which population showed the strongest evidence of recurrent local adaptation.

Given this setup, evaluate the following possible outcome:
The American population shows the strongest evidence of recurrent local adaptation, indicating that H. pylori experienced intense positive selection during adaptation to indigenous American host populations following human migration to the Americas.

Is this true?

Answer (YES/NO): NO